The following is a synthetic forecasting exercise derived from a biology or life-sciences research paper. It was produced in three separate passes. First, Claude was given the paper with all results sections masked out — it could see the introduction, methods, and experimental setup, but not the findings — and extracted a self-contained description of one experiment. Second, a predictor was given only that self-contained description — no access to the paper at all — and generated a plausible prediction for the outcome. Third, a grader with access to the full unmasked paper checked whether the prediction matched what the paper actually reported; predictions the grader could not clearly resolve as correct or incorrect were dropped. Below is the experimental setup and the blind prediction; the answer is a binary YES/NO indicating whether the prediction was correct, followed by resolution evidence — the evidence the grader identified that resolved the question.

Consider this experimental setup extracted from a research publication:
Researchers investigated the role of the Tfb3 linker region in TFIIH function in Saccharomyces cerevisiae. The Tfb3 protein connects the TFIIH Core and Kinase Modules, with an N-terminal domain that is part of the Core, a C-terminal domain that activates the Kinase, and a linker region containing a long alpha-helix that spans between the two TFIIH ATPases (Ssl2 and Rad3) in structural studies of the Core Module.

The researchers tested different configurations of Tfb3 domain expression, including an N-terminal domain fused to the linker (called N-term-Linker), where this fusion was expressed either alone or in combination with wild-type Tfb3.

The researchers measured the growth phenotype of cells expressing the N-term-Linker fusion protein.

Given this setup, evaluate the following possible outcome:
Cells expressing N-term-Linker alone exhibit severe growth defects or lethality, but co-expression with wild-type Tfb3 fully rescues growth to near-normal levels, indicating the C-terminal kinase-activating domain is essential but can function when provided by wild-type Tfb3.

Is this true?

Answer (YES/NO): NO